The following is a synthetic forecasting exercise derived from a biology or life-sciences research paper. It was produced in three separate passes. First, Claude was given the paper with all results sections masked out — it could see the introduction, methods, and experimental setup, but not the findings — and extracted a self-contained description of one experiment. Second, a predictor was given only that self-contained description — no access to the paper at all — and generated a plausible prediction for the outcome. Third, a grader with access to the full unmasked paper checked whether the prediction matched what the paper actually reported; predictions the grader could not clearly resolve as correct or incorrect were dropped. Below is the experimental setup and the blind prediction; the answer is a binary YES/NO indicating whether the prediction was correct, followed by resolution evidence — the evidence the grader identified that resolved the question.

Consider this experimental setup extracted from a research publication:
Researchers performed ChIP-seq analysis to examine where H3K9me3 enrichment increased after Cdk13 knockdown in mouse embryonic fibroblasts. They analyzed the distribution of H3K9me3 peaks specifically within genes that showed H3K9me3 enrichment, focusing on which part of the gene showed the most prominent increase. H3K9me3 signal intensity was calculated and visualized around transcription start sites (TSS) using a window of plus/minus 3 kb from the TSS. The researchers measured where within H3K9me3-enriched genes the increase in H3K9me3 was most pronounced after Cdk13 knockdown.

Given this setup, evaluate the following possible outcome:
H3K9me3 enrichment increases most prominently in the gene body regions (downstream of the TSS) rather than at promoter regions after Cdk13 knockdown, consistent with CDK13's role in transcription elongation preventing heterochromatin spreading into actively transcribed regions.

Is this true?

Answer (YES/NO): NO